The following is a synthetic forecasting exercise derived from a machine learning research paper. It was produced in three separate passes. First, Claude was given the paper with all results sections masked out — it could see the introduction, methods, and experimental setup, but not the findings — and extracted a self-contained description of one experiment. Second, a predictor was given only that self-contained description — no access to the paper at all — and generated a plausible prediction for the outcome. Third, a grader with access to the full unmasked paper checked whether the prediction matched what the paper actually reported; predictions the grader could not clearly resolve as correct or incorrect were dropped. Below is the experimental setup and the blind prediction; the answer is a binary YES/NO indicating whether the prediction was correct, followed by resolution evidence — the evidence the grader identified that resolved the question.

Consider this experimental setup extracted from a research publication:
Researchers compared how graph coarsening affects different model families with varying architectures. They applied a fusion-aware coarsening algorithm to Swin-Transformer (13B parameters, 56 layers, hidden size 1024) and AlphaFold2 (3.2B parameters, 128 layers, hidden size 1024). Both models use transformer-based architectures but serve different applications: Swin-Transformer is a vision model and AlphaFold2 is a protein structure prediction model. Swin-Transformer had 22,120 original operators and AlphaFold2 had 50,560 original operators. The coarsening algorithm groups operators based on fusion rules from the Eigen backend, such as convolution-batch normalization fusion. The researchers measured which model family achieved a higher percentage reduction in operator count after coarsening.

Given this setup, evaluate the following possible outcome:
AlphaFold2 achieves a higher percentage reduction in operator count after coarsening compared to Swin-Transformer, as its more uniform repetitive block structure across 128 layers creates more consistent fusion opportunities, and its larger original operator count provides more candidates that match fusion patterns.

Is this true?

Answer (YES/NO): YES